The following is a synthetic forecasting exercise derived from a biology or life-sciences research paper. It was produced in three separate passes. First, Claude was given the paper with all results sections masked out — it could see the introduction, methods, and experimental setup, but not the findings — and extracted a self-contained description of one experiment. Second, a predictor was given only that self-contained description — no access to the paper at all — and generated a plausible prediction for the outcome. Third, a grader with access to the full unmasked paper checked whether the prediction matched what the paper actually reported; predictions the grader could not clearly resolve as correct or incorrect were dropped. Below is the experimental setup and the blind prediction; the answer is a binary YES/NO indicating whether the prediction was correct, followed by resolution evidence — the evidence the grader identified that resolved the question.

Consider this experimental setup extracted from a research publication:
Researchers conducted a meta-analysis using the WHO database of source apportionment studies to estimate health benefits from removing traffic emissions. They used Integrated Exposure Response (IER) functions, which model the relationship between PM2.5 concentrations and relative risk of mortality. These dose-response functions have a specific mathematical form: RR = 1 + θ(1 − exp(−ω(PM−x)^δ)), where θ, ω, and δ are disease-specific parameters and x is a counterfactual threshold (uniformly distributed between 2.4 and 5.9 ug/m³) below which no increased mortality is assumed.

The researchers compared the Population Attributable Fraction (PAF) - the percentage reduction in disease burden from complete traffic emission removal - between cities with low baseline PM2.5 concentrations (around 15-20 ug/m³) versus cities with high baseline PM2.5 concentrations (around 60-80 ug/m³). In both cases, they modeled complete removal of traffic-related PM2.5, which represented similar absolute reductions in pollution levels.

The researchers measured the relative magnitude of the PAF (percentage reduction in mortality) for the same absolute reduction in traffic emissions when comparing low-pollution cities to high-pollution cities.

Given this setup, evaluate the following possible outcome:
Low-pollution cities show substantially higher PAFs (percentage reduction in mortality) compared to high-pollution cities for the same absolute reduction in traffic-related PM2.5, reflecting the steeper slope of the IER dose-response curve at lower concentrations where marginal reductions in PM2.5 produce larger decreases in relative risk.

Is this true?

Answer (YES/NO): NO